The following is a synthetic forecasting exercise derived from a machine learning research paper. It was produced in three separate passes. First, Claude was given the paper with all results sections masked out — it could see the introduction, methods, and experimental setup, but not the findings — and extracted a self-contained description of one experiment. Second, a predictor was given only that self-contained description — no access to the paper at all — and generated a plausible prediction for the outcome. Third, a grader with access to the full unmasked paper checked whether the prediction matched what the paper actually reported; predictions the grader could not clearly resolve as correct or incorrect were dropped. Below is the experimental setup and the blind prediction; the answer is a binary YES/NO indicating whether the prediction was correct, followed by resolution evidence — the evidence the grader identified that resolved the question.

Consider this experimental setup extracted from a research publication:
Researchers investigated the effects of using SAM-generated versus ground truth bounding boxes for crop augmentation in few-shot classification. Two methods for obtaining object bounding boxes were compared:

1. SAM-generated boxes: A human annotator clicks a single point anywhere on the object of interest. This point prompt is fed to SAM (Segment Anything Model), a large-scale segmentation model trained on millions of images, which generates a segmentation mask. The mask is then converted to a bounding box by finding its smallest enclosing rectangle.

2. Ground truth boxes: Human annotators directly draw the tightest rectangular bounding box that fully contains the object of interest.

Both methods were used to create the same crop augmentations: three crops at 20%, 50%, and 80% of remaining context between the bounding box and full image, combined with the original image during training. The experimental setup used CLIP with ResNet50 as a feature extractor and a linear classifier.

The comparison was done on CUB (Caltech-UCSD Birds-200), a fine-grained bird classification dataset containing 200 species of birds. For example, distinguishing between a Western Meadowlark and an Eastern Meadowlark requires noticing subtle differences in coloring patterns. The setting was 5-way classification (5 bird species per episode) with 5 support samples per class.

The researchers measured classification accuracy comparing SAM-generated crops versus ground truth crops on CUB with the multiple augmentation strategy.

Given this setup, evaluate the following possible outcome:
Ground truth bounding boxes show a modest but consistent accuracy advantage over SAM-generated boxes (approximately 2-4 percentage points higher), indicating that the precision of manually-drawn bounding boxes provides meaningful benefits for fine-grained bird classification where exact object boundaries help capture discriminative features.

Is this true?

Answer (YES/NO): NO